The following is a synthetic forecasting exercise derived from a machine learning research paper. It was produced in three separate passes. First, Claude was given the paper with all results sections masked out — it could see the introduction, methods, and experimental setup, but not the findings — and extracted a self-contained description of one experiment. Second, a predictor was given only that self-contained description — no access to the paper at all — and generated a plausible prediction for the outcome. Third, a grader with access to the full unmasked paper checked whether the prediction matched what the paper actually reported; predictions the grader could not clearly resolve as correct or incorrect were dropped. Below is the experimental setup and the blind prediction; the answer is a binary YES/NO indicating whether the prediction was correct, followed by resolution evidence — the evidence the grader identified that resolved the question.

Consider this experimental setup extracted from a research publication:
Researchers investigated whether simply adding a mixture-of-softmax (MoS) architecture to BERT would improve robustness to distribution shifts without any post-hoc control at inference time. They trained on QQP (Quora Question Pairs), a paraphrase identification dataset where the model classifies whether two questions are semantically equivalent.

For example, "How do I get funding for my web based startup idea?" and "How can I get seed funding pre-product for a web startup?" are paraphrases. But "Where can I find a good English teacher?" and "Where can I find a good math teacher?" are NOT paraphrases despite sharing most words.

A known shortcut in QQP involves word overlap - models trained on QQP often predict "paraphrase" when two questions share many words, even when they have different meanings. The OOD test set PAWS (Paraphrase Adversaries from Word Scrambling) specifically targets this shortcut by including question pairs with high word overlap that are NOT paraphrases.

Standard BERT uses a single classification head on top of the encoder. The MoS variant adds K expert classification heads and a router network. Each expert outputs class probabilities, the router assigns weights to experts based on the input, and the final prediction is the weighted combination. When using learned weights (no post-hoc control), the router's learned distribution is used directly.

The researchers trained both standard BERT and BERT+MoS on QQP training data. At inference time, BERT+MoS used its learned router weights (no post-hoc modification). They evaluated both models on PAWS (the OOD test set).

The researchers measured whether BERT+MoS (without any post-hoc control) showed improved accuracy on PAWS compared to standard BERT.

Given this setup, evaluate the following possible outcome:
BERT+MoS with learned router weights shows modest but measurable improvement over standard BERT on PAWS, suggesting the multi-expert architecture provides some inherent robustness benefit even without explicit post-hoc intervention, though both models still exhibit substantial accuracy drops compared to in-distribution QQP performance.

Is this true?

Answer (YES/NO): NO